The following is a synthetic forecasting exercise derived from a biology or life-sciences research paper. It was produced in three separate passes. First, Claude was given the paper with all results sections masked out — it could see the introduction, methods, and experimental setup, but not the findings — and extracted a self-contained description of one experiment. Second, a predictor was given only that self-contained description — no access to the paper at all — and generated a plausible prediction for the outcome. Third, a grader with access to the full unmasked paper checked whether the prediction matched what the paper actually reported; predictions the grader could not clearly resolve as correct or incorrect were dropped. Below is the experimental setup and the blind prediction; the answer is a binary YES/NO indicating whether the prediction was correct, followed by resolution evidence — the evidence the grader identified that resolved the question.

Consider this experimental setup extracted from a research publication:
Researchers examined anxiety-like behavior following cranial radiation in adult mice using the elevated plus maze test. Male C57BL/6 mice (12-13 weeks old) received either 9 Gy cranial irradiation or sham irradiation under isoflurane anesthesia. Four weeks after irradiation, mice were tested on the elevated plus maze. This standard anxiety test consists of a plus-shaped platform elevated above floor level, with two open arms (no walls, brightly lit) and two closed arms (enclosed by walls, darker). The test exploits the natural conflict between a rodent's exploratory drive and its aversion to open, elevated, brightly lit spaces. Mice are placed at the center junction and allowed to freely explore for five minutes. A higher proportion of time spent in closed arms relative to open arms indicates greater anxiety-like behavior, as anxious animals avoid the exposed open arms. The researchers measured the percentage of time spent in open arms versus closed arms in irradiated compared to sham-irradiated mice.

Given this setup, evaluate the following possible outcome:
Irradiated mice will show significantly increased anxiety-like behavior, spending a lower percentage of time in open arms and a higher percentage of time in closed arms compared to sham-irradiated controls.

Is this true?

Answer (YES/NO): NO